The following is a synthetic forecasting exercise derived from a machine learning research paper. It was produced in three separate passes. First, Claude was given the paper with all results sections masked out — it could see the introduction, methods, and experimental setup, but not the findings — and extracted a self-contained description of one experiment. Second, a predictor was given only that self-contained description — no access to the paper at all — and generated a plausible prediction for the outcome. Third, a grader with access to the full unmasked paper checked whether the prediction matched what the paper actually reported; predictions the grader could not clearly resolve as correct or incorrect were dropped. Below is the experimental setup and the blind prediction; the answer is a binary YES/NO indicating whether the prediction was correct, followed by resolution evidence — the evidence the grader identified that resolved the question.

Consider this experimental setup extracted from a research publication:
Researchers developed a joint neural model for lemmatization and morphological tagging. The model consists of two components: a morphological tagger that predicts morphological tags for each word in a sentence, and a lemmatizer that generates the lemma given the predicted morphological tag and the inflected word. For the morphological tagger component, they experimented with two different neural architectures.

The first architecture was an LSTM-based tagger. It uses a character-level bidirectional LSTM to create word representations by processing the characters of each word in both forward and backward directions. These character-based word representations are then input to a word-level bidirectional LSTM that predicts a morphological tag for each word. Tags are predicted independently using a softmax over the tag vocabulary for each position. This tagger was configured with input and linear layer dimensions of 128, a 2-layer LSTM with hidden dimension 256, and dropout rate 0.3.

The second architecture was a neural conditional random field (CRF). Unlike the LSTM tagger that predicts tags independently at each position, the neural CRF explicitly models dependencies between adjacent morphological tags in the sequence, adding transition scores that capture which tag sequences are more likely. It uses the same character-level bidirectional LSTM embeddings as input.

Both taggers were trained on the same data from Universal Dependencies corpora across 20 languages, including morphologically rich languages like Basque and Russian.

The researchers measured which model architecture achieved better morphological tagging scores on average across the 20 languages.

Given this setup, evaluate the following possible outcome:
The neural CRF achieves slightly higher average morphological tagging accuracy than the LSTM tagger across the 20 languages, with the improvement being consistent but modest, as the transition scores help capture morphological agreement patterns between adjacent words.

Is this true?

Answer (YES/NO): NO